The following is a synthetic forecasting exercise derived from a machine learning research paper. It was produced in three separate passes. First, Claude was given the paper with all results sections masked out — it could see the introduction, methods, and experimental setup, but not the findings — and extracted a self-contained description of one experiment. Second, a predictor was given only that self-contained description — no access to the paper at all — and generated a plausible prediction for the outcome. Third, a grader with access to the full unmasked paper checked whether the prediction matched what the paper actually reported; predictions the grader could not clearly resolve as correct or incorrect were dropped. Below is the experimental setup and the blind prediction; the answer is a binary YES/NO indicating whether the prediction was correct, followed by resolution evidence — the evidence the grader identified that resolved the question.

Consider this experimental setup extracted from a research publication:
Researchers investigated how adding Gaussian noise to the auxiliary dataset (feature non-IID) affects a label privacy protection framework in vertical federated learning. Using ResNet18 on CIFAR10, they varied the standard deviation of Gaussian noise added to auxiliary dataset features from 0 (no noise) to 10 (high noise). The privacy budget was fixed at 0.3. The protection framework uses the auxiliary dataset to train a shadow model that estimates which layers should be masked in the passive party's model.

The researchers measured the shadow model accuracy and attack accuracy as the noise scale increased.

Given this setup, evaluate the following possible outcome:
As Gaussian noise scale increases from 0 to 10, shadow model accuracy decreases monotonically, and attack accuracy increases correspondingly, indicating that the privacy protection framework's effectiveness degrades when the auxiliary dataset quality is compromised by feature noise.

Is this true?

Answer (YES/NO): NO